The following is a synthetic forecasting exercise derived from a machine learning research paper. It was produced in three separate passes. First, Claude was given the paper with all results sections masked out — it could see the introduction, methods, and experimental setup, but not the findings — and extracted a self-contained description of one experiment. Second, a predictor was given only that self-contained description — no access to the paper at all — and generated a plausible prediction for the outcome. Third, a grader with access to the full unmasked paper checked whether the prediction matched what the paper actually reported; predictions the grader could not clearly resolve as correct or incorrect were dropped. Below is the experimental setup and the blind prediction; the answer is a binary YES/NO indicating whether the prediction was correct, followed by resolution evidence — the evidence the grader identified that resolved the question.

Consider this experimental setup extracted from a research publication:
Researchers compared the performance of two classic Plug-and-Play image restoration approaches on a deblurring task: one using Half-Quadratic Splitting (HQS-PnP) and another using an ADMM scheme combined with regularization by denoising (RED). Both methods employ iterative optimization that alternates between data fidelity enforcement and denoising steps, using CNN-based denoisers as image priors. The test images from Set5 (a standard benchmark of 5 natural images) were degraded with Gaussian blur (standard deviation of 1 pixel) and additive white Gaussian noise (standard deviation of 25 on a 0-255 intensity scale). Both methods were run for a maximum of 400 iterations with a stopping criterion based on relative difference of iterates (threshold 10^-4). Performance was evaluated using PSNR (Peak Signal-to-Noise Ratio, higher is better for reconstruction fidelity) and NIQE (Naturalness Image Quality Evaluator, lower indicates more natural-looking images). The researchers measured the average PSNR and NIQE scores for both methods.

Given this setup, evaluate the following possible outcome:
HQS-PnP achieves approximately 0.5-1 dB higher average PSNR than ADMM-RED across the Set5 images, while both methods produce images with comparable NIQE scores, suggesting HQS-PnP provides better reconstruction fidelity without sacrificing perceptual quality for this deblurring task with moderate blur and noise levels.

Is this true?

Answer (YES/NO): NO